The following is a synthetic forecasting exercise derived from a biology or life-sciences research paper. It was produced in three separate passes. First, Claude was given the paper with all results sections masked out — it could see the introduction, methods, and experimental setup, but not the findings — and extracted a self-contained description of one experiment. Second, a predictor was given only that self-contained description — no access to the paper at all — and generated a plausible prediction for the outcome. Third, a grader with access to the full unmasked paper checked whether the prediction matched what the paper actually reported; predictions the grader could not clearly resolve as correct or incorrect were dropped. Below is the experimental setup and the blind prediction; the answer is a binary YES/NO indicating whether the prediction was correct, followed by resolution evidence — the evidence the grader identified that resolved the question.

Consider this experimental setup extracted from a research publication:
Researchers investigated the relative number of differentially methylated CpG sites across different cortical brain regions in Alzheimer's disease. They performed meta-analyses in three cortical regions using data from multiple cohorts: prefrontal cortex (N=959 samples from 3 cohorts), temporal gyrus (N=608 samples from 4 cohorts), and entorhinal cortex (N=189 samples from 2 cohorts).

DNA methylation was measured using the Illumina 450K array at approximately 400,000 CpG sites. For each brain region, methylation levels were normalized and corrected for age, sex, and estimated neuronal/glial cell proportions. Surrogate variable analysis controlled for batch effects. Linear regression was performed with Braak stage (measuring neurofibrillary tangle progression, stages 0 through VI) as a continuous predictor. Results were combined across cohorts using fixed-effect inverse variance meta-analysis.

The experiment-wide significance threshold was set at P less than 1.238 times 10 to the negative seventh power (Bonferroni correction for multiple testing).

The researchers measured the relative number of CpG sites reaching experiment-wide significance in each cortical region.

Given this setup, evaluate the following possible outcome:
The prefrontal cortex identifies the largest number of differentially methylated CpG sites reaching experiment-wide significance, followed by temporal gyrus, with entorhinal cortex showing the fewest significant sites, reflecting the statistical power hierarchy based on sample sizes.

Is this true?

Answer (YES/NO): YES